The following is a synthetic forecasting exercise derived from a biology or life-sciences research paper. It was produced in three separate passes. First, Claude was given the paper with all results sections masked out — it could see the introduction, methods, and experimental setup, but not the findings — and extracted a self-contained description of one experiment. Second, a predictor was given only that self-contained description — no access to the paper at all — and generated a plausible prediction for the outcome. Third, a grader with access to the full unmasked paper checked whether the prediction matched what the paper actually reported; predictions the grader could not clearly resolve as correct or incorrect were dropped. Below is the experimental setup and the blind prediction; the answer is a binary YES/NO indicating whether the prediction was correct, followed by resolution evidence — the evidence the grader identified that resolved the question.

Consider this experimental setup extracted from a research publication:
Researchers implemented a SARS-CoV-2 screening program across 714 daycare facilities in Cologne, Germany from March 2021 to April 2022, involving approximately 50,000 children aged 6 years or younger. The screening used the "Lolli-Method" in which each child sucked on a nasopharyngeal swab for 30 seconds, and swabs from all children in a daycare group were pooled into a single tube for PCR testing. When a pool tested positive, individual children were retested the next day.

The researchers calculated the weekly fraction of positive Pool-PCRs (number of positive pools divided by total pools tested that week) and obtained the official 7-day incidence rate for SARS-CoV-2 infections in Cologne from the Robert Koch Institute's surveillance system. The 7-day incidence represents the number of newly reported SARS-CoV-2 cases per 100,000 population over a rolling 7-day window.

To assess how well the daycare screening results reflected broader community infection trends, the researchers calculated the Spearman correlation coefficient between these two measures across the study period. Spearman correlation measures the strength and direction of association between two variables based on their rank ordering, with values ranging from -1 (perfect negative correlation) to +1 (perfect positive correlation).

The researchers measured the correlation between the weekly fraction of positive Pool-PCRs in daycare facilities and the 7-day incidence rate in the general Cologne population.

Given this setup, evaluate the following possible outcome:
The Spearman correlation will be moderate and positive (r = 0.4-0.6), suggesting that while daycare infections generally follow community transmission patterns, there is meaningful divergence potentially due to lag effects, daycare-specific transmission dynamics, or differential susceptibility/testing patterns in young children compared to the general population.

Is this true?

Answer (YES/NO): NO